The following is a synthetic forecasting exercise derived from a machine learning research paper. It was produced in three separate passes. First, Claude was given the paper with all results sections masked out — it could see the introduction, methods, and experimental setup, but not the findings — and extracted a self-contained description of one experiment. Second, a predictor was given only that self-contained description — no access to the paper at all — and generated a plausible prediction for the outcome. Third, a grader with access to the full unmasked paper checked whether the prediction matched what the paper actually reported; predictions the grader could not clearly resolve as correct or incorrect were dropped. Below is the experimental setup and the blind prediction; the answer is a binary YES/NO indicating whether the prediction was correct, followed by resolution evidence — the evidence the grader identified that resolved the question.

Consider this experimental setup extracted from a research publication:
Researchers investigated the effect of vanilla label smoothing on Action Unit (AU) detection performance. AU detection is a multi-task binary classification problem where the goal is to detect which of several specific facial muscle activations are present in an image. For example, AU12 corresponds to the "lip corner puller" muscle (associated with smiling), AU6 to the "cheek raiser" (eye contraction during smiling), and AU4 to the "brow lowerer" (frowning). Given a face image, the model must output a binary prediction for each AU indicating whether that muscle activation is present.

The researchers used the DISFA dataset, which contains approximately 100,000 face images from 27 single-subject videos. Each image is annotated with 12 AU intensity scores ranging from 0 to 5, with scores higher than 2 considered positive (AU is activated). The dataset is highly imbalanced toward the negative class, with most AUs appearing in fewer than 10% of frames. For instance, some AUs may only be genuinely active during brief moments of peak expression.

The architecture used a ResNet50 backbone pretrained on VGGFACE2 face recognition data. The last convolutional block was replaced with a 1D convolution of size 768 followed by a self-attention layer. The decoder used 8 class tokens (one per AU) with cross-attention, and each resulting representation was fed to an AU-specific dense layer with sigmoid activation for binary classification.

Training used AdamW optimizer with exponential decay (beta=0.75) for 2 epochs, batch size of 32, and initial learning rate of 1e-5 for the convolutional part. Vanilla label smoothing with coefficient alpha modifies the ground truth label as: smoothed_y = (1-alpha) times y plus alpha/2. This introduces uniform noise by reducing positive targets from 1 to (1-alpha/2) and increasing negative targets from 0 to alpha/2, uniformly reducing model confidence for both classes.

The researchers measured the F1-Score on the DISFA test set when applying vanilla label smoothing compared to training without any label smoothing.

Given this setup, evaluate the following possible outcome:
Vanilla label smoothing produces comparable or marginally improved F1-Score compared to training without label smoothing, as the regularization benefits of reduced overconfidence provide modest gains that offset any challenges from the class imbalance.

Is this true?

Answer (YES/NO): NO